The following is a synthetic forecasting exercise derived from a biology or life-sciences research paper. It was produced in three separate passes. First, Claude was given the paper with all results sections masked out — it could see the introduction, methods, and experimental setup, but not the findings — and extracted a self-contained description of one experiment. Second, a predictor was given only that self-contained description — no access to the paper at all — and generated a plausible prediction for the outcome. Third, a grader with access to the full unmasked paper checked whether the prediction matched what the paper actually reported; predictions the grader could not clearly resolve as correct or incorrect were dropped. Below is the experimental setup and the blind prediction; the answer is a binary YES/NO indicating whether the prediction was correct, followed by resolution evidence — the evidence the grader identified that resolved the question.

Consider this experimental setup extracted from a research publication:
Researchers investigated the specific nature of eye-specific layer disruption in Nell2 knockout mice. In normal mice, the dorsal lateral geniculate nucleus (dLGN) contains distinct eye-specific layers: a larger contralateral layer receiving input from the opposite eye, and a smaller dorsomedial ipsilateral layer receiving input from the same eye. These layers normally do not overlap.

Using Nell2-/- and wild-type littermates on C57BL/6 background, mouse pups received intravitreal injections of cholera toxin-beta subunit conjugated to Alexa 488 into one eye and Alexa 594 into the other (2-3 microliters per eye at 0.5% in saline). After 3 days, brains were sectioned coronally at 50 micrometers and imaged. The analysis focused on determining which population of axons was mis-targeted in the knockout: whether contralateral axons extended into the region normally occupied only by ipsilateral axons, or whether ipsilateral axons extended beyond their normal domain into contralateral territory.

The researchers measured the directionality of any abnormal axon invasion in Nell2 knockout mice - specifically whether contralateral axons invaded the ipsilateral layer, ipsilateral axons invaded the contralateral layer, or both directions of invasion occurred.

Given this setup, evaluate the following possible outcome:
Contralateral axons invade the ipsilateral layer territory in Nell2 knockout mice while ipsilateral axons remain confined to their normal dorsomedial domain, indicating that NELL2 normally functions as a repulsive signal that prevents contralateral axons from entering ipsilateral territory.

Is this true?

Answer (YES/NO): NO